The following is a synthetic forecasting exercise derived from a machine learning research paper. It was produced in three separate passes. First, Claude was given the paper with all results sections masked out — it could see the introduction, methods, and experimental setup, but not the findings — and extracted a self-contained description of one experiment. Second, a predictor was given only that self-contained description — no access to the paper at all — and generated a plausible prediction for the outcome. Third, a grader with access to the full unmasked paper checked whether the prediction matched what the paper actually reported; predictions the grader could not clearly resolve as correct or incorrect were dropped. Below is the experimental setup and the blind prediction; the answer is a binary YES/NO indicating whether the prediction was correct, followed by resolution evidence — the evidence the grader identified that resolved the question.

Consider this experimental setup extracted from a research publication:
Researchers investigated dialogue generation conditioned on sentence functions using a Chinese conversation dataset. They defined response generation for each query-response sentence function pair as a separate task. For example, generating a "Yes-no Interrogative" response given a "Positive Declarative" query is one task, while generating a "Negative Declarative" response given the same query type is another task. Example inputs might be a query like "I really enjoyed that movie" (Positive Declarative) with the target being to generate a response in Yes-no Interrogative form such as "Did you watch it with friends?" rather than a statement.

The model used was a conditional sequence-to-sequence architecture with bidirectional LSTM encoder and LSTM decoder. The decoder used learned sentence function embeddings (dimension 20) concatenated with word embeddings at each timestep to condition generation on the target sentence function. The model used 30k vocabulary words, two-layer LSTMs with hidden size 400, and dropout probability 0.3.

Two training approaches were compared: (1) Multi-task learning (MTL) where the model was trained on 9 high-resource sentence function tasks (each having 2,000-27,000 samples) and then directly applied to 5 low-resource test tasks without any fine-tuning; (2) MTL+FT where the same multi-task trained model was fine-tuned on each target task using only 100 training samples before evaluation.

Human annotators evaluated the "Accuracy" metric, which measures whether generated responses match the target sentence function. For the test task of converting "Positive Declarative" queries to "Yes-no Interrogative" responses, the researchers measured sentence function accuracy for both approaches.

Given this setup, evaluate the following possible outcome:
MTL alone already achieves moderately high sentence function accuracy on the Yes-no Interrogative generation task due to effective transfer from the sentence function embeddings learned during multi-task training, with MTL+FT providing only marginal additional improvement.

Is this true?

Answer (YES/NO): NO